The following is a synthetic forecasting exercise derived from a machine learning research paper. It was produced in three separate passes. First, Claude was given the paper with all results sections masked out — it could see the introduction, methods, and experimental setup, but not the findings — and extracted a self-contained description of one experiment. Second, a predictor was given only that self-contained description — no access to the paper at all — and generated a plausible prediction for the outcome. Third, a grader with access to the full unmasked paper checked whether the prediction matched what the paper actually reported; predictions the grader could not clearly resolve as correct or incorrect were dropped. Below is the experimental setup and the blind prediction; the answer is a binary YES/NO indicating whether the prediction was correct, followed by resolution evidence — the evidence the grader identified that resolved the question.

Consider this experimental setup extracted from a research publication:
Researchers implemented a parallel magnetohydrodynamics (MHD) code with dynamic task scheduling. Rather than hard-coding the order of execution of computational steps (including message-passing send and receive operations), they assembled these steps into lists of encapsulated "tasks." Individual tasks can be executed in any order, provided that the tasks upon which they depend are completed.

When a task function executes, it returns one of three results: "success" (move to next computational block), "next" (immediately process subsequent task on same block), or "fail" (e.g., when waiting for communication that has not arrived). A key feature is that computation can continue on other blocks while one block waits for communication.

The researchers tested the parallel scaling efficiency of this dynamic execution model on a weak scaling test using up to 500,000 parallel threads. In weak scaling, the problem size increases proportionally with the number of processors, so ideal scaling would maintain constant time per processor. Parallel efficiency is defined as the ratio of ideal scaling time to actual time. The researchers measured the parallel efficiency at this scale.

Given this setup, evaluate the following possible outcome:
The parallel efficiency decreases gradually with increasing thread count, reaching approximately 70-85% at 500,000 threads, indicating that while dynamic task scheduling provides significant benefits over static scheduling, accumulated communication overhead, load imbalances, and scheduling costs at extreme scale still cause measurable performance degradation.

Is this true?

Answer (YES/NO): YES